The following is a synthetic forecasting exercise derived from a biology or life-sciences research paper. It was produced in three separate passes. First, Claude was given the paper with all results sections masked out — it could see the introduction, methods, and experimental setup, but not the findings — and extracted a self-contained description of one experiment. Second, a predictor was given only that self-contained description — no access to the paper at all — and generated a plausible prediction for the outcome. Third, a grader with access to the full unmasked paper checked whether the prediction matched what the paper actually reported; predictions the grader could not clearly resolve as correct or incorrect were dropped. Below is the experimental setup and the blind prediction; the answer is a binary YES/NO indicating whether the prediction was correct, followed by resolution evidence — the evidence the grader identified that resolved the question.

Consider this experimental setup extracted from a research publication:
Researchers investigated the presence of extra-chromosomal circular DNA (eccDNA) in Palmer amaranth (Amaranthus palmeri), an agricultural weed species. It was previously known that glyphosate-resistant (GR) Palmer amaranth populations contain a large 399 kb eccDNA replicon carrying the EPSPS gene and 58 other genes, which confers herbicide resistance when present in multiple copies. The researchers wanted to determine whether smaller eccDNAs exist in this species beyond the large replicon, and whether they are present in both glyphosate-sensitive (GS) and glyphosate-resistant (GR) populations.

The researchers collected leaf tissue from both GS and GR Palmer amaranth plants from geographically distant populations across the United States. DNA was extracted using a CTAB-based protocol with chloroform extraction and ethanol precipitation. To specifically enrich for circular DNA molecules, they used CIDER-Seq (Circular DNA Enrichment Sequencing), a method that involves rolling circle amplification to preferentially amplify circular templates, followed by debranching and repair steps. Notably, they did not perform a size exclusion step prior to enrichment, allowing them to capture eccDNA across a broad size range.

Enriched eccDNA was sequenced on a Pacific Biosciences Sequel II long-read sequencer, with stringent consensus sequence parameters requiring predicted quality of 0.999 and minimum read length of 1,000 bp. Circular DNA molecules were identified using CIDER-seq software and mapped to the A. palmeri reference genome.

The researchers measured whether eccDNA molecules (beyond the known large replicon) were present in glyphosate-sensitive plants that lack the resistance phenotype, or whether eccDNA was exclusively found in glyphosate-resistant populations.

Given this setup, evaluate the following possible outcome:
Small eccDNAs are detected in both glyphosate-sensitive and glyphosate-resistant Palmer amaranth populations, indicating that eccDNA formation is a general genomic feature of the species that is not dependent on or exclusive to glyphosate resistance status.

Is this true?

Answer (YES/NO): YES